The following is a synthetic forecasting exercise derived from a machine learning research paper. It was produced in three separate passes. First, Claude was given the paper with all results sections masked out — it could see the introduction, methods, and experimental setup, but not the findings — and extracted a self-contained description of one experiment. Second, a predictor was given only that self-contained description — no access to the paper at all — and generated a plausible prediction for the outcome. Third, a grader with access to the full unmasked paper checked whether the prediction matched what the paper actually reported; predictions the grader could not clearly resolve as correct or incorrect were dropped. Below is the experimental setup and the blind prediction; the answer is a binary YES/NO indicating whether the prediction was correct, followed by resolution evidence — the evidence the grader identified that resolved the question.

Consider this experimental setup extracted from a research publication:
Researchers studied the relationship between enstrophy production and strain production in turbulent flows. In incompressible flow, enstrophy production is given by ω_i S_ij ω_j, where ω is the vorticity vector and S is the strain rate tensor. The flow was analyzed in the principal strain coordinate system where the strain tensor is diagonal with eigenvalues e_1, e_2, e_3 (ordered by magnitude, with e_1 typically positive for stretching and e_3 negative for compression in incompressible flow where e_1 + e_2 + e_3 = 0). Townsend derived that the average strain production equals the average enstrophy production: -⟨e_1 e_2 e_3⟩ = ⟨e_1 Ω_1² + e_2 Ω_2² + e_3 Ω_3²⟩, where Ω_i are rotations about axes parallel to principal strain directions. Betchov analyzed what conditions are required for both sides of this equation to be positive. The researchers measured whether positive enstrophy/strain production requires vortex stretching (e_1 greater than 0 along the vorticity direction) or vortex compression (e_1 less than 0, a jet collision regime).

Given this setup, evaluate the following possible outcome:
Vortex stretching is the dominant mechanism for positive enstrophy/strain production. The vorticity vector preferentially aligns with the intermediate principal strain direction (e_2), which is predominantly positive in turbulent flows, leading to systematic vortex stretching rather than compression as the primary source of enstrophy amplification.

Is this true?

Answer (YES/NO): NO